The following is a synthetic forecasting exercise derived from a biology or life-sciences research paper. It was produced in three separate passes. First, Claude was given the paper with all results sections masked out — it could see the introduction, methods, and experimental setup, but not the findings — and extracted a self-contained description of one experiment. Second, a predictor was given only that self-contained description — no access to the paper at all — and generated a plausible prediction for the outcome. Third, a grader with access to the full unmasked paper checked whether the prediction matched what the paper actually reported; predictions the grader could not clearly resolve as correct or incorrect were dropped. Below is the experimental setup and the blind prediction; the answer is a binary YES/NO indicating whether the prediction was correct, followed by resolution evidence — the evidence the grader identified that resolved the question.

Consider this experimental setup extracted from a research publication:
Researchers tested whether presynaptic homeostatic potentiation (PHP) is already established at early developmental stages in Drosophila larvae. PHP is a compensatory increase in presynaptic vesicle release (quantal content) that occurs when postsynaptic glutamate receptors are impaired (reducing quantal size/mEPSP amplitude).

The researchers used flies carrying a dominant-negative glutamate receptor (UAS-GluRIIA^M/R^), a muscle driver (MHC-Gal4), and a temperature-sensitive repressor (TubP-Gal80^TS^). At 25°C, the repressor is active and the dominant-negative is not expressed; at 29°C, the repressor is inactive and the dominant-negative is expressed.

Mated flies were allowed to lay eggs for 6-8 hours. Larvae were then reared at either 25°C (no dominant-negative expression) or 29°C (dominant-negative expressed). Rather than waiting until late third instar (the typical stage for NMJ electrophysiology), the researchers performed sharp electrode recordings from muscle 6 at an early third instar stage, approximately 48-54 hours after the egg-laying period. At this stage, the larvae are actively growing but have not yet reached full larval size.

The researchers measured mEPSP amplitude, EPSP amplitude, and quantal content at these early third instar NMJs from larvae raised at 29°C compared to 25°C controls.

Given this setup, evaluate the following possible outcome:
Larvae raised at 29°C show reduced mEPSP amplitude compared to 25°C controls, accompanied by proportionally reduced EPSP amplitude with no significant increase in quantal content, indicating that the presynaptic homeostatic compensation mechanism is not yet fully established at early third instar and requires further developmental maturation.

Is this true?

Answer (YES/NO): NO